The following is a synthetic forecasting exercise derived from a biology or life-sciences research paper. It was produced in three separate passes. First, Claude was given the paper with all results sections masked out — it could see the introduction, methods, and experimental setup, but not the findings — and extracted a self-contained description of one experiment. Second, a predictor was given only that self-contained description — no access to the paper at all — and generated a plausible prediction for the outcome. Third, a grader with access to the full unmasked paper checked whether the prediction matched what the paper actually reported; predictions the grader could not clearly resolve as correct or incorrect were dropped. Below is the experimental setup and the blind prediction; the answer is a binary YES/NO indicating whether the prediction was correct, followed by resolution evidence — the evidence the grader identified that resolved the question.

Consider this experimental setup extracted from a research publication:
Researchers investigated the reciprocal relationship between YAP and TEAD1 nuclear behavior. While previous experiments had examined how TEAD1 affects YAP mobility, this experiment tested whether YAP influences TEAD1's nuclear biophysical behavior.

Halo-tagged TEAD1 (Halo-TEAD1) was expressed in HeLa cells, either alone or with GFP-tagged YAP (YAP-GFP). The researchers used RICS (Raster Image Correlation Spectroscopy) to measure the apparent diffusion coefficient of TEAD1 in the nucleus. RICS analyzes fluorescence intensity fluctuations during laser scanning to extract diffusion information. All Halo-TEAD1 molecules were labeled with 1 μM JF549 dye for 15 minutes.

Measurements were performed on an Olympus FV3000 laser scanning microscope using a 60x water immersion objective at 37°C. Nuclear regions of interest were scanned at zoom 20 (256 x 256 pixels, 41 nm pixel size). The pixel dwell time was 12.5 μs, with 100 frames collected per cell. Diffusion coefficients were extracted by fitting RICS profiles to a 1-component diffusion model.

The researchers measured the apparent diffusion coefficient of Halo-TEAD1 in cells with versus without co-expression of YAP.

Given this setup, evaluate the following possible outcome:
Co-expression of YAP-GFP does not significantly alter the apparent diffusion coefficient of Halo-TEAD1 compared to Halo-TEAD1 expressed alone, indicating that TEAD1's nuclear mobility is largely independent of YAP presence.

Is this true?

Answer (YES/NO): YES